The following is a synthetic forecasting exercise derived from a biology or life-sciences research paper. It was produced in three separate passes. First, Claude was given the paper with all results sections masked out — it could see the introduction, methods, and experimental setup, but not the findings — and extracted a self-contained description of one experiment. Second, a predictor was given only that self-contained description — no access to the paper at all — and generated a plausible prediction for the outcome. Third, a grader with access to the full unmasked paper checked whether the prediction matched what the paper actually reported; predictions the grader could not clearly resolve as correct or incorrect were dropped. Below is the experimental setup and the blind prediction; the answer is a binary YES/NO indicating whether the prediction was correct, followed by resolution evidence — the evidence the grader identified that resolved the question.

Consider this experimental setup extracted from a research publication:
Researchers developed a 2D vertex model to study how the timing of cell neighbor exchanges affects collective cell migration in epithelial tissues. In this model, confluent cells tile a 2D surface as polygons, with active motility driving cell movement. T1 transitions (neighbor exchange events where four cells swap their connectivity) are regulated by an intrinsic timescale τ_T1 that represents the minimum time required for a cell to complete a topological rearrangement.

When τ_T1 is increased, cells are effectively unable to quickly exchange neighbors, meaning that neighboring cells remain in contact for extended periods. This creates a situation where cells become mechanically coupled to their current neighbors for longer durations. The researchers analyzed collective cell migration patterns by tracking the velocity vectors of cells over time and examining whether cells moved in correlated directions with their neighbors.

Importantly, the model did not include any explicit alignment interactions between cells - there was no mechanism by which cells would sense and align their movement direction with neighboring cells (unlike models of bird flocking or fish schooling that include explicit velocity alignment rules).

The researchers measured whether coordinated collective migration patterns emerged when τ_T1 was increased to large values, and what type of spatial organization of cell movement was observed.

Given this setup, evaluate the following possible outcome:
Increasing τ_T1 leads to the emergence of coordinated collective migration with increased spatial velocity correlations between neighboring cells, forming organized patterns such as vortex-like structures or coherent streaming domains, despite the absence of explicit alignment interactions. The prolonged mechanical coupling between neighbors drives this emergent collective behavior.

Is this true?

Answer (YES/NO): YES